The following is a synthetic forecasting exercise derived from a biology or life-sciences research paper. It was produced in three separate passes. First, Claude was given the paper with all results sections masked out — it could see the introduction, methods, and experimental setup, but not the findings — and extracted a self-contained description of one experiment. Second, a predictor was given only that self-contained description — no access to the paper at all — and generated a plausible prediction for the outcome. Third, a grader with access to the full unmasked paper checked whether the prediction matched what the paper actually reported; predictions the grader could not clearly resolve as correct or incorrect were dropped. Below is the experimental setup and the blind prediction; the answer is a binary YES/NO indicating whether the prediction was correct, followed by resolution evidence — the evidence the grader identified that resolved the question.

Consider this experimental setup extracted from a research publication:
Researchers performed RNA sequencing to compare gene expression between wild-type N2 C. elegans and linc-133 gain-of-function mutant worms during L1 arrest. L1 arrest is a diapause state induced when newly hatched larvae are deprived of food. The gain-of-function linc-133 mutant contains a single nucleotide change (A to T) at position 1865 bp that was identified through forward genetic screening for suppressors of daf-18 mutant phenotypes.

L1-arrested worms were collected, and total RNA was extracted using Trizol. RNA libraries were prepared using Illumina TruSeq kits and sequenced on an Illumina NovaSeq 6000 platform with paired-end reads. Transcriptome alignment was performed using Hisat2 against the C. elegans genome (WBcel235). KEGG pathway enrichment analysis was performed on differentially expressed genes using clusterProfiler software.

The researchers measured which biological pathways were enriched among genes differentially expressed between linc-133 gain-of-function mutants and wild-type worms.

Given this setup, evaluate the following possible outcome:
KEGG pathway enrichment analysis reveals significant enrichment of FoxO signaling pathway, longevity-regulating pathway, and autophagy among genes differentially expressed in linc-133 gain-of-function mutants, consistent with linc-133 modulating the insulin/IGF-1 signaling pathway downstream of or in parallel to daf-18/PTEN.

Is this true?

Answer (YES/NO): NO